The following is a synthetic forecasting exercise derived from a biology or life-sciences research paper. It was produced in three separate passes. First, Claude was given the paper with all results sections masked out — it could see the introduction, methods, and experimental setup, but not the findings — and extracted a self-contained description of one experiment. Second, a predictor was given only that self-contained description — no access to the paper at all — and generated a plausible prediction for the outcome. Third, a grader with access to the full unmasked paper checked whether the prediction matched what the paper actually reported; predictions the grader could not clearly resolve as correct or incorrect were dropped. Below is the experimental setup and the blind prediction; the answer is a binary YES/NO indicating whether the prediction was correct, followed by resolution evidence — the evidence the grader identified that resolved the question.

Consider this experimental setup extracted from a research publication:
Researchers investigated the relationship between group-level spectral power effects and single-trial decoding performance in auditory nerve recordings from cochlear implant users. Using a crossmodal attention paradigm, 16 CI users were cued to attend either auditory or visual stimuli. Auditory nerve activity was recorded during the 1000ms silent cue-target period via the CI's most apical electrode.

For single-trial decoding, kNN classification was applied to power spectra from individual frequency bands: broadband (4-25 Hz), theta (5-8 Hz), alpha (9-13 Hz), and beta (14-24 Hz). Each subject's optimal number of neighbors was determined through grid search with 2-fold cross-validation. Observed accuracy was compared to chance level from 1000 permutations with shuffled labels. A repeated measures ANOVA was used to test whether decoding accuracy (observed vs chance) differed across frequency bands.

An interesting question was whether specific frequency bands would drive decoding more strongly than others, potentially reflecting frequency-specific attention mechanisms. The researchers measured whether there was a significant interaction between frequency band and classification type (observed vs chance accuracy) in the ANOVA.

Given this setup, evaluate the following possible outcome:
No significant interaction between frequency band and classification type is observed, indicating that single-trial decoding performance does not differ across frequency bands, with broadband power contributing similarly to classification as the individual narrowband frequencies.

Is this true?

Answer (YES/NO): YES